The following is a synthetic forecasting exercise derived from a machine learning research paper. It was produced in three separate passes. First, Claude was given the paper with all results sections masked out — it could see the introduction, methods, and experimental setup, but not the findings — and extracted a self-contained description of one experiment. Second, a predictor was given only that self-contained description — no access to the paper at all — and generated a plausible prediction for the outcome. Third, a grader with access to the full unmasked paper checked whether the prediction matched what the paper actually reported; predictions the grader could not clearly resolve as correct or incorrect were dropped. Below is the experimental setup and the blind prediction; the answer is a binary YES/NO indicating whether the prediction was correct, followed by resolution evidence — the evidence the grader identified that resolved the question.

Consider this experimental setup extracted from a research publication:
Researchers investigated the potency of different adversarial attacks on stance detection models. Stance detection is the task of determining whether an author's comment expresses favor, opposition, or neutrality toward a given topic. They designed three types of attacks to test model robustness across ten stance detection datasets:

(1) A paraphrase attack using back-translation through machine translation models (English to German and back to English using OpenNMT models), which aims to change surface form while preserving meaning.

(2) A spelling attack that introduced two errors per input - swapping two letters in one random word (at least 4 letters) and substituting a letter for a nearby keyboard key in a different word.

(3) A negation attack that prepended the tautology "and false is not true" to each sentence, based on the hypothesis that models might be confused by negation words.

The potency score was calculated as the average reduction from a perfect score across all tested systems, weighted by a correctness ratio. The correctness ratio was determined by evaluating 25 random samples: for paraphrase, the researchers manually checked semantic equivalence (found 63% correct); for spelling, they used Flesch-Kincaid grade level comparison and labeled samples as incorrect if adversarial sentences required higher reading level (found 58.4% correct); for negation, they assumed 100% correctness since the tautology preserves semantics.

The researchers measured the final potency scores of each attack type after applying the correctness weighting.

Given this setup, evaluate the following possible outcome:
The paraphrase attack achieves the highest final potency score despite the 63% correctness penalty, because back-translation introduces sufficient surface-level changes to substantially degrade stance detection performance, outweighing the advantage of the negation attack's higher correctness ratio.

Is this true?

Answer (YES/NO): NO